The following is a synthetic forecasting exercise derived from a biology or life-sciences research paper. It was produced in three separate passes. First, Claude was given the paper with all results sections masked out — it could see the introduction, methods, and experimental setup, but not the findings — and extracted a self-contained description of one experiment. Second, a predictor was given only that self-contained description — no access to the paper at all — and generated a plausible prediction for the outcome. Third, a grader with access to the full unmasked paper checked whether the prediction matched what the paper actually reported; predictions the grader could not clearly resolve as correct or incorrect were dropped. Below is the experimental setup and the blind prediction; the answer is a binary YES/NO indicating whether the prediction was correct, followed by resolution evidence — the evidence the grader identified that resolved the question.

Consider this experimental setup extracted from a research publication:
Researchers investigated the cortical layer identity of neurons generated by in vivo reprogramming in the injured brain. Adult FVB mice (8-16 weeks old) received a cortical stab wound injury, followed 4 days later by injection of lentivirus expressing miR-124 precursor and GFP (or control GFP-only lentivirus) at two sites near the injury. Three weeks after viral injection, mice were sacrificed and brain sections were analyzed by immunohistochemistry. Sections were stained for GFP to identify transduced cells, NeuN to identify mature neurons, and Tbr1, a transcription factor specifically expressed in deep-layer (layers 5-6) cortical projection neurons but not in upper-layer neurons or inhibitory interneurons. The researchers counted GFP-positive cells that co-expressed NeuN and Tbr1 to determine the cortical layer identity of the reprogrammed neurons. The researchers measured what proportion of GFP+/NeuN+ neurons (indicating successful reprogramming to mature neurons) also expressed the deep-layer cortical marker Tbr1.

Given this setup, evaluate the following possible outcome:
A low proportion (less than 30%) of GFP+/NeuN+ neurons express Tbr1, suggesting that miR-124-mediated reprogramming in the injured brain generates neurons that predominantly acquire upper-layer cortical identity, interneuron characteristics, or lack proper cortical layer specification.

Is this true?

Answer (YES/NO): NO